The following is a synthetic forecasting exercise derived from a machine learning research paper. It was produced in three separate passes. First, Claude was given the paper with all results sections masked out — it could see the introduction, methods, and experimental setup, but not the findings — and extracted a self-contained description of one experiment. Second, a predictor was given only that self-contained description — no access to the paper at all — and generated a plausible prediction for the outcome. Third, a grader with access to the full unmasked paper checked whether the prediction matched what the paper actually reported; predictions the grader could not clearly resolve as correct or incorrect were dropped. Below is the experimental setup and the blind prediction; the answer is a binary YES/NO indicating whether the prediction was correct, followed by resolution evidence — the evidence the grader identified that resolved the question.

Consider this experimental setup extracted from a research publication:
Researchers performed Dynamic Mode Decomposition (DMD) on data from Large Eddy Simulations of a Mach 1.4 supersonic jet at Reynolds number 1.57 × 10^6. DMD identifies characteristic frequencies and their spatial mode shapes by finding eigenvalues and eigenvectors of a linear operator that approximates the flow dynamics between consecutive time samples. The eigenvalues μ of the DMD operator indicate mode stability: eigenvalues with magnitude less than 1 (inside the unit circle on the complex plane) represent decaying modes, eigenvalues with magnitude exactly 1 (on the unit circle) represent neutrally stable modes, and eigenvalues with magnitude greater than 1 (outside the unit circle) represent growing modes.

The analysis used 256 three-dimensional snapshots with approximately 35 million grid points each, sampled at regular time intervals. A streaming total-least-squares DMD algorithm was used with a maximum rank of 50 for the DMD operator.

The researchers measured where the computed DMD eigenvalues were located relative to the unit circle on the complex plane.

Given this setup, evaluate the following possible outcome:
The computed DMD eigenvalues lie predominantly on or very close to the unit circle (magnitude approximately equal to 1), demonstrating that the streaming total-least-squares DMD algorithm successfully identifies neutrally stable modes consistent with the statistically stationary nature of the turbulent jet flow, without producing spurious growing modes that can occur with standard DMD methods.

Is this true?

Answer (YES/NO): NO